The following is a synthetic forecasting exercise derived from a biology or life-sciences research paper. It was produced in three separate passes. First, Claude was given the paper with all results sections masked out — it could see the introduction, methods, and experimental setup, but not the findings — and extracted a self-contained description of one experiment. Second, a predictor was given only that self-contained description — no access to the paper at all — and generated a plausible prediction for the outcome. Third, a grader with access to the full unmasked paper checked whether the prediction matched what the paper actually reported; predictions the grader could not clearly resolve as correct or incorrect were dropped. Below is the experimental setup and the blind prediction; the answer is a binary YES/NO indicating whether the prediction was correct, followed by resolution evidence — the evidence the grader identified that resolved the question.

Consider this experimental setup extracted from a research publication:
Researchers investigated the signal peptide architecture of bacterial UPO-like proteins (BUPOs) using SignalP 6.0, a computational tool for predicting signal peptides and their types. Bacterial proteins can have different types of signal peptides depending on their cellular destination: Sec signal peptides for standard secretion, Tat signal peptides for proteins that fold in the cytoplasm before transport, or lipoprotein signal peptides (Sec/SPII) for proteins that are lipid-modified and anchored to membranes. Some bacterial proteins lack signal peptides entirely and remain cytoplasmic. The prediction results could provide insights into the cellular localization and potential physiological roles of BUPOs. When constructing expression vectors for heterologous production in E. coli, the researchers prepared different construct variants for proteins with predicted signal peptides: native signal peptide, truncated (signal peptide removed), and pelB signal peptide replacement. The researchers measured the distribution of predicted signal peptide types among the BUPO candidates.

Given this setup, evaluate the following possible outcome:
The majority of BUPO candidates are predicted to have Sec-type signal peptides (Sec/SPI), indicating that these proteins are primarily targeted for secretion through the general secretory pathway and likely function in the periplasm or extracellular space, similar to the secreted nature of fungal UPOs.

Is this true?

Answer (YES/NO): NO